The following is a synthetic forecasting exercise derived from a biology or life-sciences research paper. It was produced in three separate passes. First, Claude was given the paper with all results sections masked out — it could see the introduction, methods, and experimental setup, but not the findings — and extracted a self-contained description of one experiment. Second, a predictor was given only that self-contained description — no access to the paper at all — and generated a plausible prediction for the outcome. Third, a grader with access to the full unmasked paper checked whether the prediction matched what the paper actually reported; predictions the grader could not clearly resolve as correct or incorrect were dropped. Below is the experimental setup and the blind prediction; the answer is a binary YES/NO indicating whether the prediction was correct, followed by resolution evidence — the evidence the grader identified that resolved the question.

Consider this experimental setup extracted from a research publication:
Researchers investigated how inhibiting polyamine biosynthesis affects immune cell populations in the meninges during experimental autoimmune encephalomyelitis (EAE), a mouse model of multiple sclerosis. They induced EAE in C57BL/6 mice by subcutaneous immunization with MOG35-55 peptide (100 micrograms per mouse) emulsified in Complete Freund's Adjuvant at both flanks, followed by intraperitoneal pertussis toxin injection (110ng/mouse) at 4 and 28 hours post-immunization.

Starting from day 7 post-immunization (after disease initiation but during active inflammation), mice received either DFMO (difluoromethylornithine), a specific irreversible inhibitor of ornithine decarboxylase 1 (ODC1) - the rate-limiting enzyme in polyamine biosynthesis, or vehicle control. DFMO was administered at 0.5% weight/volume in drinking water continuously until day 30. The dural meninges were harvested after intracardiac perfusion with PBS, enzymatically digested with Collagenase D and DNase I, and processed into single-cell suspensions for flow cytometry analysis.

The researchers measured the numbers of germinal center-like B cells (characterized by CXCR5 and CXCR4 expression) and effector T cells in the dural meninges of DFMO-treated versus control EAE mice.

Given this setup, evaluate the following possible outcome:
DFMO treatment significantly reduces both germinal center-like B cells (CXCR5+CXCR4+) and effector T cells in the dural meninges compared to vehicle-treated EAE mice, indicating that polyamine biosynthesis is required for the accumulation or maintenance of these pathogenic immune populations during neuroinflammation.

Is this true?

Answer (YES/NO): NO